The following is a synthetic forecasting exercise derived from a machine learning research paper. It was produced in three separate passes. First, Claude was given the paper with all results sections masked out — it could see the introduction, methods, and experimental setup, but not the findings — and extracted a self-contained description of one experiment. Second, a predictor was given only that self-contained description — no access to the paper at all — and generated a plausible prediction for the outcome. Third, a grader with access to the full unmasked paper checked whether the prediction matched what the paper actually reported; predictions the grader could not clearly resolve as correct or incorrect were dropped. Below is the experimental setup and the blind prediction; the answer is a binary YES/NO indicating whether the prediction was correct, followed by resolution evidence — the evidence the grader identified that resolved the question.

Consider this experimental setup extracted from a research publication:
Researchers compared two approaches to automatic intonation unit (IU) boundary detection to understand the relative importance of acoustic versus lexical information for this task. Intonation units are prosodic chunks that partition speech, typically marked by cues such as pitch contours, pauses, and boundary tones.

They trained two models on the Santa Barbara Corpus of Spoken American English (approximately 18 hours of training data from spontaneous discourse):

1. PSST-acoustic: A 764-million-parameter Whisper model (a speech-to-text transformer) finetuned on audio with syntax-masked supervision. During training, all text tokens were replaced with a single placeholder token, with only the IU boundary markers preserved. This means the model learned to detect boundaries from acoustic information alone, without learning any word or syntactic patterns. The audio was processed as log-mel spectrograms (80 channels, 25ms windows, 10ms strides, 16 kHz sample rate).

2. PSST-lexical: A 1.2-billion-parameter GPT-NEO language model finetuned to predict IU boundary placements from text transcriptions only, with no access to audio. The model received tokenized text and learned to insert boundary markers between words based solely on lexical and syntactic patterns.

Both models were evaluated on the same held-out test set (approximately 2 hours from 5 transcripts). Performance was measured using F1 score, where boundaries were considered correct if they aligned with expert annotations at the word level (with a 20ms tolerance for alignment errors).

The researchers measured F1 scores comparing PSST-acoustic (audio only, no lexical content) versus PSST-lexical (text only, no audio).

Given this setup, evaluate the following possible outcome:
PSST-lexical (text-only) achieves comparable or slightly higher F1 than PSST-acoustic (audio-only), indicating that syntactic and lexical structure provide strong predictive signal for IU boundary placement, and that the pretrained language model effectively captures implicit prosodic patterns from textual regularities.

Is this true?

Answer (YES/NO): YES